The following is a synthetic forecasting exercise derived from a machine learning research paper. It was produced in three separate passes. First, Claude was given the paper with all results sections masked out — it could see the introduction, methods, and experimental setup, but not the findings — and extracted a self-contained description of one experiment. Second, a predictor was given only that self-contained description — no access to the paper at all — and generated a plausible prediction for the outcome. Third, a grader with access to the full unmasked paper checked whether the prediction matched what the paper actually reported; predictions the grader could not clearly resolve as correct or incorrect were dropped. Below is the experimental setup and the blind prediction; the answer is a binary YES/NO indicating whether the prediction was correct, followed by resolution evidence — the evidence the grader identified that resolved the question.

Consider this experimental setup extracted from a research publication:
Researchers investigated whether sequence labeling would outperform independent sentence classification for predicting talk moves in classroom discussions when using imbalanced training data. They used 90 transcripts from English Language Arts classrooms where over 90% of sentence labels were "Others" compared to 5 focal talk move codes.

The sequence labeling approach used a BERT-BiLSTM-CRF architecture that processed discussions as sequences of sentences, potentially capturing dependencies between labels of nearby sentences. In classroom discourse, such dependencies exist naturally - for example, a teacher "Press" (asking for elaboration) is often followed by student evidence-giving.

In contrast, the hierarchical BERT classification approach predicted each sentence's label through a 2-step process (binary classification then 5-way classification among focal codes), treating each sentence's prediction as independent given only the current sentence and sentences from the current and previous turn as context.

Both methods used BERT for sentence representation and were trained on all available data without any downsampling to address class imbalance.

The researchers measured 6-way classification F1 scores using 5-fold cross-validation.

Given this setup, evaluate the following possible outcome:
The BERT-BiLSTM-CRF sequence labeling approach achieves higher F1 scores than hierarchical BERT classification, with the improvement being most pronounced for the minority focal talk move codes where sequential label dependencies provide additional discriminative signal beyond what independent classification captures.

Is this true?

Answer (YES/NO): NO